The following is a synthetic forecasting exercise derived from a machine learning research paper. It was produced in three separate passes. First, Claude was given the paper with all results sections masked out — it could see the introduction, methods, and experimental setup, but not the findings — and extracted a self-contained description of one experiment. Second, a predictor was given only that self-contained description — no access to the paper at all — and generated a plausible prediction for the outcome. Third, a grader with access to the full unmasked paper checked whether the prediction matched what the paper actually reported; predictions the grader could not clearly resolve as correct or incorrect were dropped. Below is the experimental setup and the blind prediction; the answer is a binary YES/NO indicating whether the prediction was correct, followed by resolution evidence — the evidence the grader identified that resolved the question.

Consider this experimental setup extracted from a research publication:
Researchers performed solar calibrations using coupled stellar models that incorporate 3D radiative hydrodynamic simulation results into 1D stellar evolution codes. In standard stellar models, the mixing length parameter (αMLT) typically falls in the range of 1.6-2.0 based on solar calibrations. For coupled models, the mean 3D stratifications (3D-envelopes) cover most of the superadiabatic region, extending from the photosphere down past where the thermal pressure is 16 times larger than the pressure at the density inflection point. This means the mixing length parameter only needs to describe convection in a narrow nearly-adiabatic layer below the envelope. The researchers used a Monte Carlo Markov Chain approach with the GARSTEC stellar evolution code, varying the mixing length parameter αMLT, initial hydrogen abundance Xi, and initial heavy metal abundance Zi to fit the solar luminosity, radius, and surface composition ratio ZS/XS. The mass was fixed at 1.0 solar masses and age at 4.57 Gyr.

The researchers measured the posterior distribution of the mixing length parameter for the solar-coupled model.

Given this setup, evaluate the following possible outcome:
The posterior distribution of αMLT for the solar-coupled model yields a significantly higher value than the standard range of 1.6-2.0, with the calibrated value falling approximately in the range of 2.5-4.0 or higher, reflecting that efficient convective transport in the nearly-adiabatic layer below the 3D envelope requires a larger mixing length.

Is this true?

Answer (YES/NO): YES